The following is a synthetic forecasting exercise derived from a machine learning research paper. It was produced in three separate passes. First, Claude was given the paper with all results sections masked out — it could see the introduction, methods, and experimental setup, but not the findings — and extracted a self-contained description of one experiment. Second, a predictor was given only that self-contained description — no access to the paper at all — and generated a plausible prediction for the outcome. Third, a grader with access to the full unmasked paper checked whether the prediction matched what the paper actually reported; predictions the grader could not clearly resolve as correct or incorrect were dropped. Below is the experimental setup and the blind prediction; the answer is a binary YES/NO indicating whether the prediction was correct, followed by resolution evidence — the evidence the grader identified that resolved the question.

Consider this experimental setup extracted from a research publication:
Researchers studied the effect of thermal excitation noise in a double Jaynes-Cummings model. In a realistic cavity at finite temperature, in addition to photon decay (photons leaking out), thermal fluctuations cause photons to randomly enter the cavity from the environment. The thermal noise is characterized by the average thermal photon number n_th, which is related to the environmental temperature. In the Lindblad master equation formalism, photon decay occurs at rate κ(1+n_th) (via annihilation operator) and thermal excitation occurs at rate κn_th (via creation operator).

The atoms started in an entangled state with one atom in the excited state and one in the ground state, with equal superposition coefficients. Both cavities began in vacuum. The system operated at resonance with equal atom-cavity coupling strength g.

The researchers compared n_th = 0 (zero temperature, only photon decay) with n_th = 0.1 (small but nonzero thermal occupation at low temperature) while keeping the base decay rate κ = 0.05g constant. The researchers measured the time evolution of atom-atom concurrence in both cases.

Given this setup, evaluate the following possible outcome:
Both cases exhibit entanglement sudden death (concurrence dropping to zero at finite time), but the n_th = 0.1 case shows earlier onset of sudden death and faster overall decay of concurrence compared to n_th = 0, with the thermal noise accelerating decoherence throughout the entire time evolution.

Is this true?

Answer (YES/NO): NO